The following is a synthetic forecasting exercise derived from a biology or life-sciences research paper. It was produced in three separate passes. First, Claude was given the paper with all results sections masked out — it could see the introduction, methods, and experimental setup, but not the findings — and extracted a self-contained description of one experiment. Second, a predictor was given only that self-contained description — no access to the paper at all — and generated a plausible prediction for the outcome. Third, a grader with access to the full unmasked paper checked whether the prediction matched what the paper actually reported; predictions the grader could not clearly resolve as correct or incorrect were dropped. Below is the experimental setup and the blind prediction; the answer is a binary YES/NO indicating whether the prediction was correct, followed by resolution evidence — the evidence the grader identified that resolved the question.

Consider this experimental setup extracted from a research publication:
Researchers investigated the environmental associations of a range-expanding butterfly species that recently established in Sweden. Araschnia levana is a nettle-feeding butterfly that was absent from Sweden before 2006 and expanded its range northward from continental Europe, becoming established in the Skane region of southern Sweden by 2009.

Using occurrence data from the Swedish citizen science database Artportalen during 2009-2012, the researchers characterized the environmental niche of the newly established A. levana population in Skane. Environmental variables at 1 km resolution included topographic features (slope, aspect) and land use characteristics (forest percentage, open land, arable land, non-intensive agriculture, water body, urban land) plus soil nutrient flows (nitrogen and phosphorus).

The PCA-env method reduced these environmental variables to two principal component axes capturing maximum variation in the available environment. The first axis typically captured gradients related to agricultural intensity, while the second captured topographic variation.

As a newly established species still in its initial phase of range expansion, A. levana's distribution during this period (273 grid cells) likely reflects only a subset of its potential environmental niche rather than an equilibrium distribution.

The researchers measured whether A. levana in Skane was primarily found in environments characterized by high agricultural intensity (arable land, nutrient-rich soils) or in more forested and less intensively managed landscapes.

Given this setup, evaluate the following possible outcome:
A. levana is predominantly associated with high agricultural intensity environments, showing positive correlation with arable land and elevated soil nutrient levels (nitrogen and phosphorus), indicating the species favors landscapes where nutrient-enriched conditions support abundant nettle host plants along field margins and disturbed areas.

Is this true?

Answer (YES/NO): NO